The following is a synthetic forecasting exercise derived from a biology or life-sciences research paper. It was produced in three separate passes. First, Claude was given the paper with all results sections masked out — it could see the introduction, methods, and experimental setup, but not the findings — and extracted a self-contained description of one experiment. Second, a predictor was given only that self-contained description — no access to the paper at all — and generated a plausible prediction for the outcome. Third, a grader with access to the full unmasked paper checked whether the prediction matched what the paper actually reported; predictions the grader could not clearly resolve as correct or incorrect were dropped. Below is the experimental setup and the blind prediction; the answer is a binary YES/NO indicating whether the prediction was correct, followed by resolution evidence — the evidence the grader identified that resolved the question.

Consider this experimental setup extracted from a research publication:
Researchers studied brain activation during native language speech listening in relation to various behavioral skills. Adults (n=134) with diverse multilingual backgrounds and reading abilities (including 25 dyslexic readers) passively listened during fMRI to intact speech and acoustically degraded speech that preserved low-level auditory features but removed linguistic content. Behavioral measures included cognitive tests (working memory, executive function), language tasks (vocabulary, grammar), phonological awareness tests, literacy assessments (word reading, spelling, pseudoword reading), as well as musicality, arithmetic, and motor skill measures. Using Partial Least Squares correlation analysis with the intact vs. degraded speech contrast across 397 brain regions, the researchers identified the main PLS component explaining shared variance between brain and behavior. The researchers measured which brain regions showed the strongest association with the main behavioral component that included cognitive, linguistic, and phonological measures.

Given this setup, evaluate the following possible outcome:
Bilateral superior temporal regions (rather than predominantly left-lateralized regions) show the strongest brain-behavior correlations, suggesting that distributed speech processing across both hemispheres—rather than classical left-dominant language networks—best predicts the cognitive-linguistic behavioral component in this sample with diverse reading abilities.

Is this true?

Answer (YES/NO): NO